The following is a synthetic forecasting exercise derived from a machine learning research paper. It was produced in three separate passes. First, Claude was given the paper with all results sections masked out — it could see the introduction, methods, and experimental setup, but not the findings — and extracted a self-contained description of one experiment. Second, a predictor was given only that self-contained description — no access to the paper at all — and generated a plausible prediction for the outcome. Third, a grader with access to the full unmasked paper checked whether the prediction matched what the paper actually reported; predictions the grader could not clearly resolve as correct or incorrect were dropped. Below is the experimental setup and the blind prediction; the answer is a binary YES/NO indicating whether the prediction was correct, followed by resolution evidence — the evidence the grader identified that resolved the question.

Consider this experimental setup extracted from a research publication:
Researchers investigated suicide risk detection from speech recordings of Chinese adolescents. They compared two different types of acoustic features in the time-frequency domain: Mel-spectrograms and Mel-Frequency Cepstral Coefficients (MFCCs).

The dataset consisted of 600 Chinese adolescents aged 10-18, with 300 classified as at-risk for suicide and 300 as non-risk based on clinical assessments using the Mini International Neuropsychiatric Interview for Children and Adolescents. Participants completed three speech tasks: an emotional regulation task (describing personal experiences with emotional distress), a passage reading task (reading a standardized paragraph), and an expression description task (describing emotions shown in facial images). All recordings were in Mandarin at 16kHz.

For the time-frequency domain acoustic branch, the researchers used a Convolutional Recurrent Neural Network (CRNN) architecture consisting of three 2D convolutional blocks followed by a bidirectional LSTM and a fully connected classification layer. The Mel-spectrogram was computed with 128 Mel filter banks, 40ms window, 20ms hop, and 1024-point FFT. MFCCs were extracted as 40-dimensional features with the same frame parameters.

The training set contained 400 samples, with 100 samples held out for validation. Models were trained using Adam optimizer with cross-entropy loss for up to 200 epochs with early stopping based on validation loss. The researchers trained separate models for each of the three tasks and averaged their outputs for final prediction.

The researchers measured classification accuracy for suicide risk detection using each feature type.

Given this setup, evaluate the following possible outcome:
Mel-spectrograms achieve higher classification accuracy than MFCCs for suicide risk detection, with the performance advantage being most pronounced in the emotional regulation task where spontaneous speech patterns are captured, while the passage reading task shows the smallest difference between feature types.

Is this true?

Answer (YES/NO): NO